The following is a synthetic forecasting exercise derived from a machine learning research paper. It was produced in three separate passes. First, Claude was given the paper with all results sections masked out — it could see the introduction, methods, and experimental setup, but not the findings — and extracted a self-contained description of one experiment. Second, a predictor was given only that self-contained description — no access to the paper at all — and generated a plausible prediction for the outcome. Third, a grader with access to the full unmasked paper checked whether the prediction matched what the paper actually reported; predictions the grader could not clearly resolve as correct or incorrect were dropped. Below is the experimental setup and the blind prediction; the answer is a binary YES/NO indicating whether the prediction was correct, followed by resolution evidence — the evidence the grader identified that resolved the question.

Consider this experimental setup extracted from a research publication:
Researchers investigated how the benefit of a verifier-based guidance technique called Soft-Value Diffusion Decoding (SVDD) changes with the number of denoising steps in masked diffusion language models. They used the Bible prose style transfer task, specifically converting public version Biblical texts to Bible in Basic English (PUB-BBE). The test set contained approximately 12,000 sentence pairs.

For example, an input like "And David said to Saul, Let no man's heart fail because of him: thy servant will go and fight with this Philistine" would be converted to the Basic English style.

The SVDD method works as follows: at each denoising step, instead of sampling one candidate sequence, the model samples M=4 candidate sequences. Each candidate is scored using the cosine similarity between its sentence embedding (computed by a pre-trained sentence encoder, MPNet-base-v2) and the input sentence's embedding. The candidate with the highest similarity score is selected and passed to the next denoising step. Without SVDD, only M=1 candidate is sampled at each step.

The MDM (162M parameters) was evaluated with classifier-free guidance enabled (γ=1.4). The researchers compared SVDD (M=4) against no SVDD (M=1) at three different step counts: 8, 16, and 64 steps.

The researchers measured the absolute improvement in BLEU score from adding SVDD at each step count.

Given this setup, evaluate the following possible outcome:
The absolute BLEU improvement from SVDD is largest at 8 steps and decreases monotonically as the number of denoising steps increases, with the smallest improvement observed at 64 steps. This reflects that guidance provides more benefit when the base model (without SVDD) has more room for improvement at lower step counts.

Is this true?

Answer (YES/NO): YES